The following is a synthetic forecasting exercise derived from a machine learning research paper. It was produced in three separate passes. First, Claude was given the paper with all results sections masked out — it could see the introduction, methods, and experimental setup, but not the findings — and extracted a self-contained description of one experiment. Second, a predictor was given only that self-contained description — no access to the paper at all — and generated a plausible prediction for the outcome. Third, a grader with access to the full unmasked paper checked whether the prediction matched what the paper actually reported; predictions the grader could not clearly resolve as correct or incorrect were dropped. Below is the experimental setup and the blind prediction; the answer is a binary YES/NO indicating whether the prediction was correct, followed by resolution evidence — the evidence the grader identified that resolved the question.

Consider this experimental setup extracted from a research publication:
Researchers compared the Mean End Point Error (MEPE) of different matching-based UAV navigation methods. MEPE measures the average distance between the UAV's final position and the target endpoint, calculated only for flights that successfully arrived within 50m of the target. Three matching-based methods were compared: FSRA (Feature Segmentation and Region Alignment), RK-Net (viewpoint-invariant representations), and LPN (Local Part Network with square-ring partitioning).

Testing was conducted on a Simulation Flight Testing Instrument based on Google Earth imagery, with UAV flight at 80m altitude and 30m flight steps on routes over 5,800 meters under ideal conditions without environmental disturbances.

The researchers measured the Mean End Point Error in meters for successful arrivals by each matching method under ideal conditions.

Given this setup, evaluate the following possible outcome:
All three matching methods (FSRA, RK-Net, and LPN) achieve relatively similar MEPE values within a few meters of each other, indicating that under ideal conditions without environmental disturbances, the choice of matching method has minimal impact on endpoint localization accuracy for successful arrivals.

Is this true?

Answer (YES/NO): NO